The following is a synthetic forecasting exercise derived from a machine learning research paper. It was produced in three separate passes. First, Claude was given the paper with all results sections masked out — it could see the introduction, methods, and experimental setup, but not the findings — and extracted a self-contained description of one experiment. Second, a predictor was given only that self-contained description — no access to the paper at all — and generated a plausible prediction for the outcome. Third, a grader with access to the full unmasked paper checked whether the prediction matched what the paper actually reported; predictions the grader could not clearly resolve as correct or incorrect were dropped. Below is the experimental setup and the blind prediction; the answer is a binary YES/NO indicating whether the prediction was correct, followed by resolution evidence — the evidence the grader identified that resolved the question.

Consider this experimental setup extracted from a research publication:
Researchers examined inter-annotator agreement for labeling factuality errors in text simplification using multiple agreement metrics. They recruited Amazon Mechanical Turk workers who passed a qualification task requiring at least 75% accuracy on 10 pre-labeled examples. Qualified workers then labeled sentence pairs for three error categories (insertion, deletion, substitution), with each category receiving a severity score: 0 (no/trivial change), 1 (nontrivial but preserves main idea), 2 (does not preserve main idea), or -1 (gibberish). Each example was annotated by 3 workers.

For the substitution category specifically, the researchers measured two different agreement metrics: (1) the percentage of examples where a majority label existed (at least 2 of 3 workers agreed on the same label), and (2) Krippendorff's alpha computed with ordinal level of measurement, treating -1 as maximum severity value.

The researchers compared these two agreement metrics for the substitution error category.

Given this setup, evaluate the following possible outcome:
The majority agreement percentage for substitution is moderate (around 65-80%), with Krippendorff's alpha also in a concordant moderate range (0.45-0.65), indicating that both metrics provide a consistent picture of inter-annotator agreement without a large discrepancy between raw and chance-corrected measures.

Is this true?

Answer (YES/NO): NO